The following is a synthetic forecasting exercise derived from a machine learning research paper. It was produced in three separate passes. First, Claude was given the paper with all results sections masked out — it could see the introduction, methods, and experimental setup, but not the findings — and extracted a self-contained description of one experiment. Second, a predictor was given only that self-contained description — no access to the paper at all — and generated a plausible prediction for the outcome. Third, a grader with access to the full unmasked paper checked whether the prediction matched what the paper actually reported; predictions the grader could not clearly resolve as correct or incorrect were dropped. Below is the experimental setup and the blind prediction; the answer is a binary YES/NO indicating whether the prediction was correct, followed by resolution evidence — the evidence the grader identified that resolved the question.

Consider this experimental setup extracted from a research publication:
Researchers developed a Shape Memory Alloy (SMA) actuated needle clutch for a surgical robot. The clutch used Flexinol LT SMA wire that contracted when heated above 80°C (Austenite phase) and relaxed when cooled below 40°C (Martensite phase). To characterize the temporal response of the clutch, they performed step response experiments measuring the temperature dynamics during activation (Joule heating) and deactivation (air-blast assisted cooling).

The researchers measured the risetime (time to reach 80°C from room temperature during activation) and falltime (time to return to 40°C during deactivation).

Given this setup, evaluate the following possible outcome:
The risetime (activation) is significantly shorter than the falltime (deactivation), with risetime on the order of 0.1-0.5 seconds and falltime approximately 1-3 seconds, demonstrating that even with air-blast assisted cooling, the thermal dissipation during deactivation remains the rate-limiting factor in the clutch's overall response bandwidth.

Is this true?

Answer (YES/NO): NO